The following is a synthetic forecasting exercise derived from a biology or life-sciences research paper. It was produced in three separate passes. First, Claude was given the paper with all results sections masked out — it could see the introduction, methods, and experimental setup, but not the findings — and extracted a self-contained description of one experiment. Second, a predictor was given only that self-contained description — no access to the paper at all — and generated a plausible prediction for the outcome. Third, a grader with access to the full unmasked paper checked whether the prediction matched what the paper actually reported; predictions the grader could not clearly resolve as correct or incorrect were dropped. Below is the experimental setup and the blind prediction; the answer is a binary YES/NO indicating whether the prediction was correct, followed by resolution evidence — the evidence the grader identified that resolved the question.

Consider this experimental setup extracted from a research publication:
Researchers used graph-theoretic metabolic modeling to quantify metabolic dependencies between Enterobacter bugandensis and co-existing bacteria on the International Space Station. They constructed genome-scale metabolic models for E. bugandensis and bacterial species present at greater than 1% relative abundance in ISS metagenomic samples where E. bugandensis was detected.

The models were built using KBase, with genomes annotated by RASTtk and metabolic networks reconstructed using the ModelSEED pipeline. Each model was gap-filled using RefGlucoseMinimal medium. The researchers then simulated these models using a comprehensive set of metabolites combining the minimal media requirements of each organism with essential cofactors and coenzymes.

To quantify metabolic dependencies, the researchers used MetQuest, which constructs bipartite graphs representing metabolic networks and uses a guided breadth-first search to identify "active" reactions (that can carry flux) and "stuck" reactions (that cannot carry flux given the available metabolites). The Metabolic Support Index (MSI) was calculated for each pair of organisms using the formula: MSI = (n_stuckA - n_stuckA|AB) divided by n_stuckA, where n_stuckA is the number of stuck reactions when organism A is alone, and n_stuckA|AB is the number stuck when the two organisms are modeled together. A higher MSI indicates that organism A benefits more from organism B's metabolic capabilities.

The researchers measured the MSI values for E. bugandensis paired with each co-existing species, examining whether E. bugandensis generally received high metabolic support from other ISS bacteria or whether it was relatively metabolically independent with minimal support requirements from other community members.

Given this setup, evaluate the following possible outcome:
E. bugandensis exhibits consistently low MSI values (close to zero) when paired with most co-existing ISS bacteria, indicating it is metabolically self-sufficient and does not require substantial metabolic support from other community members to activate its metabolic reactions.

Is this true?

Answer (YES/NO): YES